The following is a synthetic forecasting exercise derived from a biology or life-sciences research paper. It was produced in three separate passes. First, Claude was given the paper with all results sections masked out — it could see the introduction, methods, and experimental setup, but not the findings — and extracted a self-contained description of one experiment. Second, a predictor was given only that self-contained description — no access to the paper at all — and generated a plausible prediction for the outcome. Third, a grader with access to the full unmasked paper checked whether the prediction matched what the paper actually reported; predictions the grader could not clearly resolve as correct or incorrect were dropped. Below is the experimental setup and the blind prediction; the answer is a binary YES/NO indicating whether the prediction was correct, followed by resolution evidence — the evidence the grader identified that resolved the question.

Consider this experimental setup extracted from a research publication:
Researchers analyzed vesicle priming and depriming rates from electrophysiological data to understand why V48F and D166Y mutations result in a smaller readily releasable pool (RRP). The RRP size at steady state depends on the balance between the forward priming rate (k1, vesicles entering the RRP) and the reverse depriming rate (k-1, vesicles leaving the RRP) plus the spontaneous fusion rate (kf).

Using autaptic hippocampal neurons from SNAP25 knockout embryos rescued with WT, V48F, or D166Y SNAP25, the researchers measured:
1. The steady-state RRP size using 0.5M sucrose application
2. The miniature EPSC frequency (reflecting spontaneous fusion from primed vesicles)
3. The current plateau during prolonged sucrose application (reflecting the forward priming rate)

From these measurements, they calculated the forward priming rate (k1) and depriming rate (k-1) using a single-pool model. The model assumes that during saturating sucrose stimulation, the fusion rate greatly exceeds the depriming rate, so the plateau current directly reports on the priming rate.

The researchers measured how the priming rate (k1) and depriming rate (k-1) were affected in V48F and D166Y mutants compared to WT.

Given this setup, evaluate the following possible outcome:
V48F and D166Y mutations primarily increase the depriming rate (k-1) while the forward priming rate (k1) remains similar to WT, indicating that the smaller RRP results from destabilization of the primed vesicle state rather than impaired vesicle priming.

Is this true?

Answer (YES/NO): NO